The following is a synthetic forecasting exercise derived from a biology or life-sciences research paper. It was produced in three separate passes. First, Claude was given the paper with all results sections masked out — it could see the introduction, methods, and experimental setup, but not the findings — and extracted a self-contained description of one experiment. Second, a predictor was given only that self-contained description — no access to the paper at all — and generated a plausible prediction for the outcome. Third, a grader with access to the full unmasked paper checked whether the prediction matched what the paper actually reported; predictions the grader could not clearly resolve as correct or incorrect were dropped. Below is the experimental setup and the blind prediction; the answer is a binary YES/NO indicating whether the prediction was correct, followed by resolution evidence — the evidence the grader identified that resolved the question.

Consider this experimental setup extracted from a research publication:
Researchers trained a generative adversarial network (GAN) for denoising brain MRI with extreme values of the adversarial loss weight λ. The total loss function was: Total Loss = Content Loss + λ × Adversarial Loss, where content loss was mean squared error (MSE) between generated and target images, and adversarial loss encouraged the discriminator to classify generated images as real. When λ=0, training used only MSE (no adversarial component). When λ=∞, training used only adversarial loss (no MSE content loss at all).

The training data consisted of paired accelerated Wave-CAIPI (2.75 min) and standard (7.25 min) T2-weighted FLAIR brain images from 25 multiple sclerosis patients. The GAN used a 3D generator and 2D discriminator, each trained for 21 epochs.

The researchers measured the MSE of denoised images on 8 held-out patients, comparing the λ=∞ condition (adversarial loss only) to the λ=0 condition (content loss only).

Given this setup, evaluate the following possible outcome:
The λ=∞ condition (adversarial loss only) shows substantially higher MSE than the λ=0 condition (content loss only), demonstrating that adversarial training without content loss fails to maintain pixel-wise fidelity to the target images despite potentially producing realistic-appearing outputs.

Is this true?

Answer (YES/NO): YES